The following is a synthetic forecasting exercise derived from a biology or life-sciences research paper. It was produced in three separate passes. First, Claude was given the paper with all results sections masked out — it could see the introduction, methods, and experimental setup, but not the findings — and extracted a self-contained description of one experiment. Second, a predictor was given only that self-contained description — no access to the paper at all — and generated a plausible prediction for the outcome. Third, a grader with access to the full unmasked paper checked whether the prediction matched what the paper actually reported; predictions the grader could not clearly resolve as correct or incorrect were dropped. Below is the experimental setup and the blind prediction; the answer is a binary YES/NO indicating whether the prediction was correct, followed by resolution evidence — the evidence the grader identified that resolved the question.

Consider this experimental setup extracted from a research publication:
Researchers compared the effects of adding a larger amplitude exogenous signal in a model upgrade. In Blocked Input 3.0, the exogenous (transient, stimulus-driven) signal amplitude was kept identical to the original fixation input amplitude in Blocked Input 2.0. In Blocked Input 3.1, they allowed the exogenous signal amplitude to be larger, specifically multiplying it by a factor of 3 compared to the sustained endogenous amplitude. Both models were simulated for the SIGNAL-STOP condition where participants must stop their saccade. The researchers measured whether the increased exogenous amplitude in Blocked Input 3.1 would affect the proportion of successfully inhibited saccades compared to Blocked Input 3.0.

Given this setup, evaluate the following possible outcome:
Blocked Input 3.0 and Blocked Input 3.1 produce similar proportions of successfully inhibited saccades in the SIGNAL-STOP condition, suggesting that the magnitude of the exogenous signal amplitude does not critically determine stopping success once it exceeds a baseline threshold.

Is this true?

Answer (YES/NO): NO